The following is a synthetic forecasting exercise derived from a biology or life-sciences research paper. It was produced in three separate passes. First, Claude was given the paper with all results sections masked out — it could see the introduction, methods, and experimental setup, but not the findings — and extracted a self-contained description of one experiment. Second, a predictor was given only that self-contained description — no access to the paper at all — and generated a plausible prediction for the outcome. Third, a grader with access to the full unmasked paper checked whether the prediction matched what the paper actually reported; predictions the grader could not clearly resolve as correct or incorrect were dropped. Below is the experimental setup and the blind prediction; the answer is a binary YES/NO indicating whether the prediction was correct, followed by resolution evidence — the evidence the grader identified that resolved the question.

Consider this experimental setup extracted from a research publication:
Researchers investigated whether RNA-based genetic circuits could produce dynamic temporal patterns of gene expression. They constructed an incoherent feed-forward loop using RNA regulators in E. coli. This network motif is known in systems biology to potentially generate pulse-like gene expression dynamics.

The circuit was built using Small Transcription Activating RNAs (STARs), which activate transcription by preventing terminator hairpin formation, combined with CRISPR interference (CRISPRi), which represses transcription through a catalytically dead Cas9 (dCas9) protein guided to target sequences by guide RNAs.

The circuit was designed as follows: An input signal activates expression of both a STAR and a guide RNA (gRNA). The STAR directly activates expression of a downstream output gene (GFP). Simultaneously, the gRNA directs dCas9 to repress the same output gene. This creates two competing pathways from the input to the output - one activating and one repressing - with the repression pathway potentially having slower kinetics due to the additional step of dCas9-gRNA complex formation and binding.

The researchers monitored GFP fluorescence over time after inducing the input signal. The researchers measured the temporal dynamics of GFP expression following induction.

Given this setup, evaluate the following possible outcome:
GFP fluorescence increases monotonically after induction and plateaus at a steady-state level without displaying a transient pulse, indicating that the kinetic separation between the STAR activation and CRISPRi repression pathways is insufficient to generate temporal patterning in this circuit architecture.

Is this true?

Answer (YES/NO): NO